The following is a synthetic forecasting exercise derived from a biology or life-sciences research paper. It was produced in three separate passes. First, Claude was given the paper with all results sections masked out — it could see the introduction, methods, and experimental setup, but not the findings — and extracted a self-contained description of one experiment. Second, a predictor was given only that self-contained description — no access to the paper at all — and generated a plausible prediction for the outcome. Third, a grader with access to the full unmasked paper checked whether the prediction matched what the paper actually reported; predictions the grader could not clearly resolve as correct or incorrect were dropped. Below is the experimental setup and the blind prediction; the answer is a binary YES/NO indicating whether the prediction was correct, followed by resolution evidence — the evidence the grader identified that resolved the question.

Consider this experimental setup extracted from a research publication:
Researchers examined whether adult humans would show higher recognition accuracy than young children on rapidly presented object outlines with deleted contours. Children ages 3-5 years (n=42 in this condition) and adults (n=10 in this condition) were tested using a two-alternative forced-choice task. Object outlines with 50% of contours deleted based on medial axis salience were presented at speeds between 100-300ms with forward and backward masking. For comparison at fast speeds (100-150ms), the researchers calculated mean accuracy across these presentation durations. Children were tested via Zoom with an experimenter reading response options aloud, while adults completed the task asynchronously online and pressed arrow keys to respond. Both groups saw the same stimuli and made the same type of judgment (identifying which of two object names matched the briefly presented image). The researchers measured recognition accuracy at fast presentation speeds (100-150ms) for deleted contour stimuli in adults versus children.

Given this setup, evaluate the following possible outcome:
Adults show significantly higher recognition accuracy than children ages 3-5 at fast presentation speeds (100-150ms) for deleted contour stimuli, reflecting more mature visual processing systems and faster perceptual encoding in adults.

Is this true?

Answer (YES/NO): YES